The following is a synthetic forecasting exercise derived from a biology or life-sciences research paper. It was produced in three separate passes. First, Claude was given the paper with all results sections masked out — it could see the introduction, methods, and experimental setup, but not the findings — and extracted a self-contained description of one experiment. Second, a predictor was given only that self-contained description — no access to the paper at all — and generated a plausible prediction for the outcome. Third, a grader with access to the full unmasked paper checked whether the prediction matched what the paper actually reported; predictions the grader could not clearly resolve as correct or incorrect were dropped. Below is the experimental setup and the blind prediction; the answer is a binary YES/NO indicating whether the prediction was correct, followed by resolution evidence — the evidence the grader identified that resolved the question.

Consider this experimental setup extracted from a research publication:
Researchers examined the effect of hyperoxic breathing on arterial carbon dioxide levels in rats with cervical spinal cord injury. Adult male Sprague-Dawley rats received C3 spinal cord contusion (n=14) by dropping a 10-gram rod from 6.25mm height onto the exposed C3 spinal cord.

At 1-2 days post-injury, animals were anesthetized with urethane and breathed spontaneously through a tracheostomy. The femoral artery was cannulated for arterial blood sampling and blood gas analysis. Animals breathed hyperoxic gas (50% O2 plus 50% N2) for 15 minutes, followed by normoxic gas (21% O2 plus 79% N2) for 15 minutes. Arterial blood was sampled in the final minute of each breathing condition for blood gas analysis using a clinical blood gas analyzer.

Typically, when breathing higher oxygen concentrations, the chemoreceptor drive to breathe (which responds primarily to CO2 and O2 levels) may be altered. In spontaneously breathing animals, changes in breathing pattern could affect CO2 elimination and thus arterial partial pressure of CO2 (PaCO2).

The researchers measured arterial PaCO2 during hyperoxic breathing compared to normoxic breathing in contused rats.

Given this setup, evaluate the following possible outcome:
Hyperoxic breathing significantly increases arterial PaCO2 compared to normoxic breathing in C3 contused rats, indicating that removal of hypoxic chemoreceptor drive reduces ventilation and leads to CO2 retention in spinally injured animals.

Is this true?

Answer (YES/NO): YES